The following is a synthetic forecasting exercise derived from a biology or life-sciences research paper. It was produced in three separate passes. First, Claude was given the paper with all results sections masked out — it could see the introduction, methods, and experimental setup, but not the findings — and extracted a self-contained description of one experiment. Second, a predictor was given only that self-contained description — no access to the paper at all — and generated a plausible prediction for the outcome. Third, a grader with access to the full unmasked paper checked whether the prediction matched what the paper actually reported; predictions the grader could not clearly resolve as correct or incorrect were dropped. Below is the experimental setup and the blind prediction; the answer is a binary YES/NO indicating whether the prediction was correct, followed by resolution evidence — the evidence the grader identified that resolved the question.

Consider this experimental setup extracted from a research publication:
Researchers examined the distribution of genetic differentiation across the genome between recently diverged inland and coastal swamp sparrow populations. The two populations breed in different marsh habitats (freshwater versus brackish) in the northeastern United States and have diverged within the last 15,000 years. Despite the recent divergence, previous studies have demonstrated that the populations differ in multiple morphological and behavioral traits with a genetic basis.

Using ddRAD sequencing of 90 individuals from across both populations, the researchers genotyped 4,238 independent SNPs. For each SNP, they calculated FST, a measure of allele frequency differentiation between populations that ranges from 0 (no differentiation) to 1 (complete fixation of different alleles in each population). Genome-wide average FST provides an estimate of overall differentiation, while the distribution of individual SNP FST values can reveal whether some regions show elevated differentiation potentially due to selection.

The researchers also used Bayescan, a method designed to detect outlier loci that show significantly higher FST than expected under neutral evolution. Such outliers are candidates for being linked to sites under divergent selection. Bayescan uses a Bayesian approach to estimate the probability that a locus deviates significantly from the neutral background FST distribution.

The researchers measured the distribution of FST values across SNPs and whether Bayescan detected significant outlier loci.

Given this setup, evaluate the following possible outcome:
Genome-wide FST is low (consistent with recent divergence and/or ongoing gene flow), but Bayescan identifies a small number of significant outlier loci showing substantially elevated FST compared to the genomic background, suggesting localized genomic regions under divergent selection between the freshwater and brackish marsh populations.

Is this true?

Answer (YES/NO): NO